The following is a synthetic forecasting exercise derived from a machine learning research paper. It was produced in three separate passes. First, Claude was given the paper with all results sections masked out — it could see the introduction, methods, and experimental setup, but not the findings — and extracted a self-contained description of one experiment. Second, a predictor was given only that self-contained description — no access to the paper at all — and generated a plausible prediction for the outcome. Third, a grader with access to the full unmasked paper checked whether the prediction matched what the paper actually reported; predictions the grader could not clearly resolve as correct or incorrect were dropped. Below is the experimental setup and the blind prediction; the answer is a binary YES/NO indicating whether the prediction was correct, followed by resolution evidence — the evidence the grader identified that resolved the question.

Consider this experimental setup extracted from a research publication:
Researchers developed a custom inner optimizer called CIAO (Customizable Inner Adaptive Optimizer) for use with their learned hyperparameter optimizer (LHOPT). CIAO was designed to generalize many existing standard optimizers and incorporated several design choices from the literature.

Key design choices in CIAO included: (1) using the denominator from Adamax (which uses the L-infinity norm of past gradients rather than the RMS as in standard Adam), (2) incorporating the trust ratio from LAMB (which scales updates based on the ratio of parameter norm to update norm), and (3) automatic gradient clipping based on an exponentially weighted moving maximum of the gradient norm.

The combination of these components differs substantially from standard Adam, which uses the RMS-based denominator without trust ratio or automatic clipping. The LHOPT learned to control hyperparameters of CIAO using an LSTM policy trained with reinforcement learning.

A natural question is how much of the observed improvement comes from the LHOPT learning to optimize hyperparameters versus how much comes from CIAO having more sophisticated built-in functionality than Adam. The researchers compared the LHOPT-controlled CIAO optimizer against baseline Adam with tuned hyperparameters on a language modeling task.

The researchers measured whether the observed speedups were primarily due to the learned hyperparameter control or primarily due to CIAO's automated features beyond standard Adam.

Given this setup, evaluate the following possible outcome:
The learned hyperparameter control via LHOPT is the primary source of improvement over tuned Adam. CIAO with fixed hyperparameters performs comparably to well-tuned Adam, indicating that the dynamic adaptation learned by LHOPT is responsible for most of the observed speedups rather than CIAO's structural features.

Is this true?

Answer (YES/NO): NO